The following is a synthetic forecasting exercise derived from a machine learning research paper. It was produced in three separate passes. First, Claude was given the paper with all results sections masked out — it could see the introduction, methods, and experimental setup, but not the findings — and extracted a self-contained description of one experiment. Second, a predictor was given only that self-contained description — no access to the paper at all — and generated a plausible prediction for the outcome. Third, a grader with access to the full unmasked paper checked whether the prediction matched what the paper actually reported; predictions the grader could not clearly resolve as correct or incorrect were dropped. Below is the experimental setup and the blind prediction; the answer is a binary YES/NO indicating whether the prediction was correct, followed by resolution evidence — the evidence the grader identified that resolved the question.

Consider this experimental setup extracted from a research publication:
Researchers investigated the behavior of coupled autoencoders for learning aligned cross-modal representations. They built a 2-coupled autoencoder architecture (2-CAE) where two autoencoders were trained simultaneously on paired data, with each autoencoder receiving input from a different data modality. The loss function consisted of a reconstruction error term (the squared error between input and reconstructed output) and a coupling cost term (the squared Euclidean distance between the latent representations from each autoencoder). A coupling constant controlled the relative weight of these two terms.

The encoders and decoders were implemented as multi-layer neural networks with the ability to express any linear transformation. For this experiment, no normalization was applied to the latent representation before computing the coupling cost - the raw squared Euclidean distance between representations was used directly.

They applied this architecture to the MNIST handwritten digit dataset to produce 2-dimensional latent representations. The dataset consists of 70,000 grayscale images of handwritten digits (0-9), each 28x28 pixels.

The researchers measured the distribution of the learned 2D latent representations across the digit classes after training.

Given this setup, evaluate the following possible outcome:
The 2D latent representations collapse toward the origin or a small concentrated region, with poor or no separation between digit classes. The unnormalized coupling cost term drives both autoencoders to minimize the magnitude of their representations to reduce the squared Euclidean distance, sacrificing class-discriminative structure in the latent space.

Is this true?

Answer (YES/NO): YES